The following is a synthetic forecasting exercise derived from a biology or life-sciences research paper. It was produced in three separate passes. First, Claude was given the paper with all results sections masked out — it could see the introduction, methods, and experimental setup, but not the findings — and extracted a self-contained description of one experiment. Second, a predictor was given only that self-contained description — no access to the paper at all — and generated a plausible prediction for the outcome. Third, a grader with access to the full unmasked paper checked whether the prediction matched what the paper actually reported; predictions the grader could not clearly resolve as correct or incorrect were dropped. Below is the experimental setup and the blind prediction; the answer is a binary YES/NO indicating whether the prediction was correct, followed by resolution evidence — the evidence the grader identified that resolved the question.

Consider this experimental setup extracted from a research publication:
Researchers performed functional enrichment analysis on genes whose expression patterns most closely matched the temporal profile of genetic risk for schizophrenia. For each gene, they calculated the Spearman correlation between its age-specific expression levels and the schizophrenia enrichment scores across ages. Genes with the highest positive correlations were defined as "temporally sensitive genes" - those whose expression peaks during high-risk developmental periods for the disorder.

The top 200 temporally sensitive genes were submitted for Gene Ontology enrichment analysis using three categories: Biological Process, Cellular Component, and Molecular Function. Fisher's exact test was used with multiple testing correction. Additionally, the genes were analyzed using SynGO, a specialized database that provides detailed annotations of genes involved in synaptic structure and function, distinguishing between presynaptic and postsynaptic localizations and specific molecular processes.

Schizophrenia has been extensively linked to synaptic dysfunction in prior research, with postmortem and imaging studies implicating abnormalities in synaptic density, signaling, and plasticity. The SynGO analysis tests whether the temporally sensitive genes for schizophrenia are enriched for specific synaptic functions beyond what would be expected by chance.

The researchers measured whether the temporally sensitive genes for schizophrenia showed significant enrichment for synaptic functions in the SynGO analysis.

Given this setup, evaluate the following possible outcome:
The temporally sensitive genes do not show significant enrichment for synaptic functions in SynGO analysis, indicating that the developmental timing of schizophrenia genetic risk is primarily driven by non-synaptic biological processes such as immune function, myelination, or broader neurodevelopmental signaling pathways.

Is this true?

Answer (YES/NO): NO